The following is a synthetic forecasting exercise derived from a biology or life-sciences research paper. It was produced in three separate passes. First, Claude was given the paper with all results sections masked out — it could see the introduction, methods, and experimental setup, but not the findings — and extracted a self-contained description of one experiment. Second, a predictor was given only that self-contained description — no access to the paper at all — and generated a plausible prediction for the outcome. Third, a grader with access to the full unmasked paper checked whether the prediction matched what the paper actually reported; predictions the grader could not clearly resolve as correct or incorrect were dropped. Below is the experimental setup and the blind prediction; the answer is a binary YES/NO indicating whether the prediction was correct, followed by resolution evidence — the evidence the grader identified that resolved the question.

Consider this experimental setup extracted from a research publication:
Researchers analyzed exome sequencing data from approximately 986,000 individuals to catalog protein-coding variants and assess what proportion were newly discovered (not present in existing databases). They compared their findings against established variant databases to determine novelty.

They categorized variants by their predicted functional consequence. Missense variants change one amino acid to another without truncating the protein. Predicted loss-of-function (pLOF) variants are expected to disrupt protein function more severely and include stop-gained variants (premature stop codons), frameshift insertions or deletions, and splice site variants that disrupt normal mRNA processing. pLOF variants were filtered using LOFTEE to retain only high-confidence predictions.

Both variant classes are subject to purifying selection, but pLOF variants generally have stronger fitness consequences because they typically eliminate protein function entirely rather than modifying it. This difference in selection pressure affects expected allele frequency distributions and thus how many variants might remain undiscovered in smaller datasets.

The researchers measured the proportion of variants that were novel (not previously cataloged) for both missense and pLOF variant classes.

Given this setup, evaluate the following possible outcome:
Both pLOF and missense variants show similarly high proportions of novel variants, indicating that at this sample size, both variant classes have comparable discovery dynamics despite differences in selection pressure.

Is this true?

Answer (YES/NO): NO